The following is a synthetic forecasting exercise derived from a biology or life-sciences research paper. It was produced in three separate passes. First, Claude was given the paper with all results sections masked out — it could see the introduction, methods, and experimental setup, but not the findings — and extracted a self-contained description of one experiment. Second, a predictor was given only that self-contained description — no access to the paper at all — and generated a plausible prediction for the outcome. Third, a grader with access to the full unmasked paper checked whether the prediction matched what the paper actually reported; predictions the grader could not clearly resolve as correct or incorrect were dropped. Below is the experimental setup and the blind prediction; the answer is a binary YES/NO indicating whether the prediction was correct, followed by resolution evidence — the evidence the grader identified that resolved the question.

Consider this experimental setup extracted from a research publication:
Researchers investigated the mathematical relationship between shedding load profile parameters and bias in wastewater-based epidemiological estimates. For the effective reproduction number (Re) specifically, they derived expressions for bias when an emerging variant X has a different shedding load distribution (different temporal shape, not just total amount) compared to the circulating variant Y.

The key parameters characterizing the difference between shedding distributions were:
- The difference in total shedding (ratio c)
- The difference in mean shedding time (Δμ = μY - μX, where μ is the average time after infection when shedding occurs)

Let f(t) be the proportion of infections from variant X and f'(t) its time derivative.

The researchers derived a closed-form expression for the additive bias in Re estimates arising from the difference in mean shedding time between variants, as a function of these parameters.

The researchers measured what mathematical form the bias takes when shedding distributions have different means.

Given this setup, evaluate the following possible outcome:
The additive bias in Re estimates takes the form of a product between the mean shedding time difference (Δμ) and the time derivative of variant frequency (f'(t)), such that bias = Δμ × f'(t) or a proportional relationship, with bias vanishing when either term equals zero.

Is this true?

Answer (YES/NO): YES